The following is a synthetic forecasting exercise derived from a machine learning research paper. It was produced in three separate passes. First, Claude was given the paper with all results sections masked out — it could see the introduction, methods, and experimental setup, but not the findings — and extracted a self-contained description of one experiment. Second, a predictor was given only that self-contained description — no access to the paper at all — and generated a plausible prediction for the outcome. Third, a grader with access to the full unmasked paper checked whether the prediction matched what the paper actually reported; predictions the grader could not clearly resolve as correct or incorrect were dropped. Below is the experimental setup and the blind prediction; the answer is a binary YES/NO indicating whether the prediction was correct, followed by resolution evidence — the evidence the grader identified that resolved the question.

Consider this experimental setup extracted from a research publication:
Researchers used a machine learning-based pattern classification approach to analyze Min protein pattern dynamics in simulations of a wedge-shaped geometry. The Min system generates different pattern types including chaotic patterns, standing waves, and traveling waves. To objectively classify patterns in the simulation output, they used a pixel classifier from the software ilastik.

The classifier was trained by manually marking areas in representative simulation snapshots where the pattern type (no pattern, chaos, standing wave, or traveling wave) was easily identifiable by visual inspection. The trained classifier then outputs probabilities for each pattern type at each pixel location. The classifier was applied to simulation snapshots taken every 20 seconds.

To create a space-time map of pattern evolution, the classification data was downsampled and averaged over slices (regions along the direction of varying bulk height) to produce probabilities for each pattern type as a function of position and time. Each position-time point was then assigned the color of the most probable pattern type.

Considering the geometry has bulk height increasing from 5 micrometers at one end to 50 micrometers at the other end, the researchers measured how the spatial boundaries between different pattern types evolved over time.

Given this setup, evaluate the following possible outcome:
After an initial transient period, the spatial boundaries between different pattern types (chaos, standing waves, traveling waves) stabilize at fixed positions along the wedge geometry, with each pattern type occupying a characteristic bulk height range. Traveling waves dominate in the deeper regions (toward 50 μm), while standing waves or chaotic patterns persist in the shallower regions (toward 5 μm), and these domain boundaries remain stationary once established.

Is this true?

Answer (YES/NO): NO